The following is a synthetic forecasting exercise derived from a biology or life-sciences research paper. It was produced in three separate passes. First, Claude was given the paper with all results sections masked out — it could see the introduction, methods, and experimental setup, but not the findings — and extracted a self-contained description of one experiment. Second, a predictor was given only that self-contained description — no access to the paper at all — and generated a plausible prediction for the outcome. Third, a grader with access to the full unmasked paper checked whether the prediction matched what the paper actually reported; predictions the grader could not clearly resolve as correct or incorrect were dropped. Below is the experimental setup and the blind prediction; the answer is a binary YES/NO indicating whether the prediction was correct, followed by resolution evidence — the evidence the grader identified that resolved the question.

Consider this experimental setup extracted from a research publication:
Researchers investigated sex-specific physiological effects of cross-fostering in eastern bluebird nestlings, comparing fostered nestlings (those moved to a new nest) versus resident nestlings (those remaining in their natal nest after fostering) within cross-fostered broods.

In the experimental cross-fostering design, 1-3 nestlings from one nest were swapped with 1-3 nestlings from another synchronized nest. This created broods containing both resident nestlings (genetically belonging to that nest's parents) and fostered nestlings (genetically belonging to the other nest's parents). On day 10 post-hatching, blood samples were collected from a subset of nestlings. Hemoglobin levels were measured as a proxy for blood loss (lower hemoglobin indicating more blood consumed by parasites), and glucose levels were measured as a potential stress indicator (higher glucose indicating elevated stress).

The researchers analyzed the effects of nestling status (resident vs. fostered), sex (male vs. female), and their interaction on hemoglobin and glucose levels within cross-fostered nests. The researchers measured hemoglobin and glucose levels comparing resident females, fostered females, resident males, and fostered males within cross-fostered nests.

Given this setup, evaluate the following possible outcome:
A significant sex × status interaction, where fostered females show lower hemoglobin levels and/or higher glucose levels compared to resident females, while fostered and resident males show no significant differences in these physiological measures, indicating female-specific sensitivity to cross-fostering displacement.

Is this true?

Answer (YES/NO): YES